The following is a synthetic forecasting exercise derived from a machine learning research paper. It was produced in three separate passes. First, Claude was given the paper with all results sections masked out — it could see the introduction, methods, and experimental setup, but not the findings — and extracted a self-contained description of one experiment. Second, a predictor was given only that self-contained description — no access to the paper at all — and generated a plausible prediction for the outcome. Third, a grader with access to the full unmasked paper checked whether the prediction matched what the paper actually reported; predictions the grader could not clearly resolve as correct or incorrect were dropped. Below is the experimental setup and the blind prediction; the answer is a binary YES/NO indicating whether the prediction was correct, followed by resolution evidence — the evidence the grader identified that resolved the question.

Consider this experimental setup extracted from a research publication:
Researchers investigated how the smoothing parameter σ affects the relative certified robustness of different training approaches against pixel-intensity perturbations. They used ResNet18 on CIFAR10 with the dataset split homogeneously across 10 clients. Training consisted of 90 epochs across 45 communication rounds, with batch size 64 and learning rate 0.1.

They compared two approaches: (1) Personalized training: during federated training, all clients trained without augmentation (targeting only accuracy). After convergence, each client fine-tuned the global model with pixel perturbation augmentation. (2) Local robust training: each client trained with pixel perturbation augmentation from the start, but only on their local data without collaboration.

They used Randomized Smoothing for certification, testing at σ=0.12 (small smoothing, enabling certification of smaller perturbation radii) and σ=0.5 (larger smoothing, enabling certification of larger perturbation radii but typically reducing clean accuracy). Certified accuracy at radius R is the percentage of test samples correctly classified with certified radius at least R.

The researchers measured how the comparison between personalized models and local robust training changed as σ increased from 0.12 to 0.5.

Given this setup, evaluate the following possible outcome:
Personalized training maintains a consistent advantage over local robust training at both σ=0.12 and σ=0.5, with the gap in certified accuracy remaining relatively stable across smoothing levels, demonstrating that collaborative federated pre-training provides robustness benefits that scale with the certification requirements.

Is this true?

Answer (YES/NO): NO